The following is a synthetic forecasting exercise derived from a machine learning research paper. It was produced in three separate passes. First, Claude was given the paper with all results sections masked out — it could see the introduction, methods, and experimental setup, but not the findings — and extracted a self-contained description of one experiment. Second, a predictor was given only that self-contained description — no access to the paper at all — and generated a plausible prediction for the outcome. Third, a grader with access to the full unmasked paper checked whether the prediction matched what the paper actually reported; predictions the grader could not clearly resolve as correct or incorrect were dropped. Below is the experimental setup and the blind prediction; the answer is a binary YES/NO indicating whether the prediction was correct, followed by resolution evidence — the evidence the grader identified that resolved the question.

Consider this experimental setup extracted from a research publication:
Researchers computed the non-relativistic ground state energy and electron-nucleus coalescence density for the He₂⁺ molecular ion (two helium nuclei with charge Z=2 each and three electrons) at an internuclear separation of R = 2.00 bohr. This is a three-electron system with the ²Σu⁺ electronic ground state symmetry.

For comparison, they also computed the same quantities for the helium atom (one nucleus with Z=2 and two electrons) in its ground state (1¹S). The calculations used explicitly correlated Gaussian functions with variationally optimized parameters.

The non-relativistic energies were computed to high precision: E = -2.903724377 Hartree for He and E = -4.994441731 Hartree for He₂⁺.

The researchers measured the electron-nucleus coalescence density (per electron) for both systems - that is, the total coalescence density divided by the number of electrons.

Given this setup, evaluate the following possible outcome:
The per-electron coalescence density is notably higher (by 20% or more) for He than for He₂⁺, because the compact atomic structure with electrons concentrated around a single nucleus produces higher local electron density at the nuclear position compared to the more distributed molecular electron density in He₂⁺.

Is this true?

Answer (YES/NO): YES